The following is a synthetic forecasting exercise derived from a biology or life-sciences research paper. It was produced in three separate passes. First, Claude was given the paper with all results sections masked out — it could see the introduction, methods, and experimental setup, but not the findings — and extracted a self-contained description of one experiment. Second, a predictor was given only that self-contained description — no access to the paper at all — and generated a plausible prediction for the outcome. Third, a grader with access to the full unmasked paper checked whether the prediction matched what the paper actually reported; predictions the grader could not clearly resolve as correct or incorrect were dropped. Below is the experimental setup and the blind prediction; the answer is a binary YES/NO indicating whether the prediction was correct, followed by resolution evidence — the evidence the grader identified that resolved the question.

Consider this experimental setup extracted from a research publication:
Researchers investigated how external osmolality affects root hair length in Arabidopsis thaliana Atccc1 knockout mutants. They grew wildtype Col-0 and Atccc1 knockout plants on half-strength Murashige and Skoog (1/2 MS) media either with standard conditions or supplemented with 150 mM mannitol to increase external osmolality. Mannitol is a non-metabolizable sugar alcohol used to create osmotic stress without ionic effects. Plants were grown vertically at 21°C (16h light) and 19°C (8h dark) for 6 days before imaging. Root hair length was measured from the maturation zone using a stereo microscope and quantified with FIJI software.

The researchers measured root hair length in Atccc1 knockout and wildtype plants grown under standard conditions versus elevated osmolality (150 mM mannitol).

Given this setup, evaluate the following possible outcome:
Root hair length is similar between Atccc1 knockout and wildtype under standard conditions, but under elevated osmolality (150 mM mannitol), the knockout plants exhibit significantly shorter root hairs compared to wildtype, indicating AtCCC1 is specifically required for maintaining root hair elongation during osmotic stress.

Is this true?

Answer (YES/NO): NO